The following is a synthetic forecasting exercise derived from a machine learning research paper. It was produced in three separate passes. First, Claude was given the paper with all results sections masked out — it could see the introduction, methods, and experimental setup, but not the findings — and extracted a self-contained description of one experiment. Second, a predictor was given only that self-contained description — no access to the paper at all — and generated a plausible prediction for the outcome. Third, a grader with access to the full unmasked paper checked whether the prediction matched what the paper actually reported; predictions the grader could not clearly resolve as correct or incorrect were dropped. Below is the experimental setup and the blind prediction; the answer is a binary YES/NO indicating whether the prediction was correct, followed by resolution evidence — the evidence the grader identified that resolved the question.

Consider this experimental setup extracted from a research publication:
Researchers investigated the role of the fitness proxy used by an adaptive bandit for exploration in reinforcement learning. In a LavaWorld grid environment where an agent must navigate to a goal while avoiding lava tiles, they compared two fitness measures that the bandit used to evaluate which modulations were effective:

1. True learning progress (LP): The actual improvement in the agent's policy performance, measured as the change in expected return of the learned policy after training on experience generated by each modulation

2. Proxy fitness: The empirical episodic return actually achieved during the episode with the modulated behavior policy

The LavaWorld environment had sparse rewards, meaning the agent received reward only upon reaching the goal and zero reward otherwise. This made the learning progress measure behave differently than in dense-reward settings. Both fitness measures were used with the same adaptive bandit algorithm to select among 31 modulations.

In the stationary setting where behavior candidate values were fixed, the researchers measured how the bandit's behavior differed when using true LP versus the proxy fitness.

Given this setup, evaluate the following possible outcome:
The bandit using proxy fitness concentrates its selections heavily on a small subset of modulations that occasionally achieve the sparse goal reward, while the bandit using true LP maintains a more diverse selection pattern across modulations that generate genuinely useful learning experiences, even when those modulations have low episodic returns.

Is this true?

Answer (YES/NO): NO